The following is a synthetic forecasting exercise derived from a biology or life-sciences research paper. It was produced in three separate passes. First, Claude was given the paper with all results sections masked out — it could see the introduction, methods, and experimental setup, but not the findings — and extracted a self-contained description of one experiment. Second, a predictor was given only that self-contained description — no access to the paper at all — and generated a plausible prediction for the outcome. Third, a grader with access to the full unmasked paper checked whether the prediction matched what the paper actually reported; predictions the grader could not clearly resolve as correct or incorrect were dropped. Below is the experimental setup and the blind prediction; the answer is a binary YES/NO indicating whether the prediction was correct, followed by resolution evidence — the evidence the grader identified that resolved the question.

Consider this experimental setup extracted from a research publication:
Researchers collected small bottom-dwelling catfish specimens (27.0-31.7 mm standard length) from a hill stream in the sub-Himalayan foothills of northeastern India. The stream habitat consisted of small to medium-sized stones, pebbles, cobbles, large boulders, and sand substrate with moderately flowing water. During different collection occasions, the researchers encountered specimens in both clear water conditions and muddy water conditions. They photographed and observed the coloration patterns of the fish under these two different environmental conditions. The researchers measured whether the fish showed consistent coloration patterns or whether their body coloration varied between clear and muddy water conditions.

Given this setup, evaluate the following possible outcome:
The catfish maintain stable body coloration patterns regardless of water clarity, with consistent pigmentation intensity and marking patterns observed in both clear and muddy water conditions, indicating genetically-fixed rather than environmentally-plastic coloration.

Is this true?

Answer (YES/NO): NO